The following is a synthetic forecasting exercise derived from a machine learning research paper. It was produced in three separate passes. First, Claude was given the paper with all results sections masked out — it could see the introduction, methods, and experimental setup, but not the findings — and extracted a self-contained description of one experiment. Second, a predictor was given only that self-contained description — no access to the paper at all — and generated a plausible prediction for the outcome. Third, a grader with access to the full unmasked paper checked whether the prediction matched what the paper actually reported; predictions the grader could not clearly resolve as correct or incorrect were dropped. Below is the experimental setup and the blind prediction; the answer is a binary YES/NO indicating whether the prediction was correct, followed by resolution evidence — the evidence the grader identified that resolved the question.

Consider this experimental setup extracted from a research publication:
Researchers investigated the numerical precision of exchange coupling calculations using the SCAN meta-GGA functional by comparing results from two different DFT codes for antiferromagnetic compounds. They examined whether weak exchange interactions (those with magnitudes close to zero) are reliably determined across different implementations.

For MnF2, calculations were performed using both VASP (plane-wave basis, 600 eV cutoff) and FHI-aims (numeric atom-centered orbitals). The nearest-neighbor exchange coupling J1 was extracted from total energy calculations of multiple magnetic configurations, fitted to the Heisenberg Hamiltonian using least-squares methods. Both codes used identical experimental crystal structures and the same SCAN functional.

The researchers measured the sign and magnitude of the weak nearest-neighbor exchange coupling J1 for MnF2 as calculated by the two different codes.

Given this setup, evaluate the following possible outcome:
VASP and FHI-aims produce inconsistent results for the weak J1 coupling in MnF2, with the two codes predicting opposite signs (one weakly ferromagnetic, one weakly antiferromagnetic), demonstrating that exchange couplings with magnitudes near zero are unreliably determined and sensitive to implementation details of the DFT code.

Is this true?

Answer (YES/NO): YES